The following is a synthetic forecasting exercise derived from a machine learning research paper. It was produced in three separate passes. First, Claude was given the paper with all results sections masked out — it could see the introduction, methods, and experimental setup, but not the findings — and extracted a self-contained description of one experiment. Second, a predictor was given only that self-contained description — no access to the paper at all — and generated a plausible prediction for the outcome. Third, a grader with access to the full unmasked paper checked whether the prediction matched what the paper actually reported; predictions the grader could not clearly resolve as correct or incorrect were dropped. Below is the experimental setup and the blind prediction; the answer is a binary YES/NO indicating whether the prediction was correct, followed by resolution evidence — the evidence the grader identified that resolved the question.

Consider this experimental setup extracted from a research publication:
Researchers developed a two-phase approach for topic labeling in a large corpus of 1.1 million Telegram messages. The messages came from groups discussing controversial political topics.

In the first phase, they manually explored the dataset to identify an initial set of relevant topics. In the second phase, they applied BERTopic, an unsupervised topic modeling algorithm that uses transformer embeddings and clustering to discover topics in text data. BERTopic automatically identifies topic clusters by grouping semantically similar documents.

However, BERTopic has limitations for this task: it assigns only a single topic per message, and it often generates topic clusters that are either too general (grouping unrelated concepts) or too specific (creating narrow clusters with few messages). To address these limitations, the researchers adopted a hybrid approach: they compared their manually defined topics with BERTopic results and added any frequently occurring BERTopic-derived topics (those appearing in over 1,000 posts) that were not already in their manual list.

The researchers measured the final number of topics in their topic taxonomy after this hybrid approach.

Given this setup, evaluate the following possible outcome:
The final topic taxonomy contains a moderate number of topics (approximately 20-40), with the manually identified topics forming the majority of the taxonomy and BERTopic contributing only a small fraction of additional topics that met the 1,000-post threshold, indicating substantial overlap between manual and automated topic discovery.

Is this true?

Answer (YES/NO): NO